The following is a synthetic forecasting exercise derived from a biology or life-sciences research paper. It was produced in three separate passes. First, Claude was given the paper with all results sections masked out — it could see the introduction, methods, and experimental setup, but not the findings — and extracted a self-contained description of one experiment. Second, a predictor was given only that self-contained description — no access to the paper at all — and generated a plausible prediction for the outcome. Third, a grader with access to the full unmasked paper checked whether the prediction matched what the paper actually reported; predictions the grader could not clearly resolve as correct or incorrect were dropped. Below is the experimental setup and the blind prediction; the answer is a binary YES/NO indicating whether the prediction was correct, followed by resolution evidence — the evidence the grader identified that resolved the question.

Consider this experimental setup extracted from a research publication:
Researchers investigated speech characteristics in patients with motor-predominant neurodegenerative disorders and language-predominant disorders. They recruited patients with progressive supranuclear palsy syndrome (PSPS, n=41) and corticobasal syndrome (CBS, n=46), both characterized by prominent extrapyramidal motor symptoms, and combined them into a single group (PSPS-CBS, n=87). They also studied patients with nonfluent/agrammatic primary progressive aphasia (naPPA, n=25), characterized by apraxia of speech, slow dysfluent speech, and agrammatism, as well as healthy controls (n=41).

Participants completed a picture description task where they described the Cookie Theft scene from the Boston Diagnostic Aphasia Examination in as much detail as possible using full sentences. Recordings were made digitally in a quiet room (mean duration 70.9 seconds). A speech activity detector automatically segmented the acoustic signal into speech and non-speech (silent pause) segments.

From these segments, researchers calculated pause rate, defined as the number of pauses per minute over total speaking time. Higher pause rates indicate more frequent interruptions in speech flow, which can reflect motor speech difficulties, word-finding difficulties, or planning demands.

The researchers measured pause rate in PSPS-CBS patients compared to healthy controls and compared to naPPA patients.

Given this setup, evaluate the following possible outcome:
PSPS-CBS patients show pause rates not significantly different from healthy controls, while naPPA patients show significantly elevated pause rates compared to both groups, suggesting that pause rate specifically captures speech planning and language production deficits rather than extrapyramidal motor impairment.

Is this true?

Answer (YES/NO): NO